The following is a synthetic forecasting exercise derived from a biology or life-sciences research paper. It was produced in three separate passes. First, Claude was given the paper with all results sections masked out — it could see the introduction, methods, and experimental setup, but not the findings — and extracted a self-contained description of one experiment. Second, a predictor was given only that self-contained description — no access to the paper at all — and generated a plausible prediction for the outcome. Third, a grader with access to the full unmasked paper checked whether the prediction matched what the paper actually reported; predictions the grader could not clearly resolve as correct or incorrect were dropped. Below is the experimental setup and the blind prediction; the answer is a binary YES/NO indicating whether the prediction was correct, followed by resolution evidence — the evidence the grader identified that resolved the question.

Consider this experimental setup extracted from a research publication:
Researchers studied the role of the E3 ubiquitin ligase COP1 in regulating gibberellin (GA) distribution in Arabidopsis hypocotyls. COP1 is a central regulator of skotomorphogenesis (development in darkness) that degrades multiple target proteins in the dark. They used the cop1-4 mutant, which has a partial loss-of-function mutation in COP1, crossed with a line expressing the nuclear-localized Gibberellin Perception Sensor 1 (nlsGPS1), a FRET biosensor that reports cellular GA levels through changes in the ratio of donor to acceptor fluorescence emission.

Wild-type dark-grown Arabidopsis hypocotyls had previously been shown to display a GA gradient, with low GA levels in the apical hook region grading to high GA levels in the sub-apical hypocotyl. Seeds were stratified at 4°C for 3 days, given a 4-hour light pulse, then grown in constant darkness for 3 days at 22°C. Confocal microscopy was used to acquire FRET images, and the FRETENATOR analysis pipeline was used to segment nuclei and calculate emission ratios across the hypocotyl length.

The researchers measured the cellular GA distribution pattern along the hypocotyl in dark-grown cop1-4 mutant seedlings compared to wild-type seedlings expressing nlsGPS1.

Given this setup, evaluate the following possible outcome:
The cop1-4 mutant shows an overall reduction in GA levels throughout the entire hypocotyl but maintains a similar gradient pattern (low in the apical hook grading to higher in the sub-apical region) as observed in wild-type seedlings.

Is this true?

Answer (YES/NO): NO